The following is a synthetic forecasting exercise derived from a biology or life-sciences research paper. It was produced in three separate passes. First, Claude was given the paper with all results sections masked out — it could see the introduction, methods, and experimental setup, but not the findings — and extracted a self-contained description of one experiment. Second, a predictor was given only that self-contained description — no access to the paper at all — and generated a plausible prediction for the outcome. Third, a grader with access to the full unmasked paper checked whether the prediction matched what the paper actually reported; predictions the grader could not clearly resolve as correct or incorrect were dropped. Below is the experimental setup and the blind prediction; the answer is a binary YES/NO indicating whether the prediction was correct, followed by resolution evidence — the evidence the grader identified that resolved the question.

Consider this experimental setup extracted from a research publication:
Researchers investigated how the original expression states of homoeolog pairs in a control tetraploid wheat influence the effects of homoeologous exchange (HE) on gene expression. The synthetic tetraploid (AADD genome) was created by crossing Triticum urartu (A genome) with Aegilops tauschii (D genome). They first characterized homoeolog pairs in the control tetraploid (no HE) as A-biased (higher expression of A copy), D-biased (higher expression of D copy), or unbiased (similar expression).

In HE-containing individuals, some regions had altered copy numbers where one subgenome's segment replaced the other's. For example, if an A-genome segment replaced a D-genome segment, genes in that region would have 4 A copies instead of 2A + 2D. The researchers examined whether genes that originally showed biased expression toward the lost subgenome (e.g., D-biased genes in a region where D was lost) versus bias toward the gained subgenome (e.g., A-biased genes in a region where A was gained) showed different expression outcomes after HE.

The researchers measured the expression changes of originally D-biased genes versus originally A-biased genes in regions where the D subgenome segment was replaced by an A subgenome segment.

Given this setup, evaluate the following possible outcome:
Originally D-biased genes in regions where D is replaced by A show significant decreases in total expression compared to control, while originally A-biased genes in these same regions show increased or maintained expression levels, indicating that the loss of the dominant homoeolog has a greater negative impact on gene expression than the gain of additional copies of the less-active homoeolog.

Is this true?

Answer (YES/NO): YES